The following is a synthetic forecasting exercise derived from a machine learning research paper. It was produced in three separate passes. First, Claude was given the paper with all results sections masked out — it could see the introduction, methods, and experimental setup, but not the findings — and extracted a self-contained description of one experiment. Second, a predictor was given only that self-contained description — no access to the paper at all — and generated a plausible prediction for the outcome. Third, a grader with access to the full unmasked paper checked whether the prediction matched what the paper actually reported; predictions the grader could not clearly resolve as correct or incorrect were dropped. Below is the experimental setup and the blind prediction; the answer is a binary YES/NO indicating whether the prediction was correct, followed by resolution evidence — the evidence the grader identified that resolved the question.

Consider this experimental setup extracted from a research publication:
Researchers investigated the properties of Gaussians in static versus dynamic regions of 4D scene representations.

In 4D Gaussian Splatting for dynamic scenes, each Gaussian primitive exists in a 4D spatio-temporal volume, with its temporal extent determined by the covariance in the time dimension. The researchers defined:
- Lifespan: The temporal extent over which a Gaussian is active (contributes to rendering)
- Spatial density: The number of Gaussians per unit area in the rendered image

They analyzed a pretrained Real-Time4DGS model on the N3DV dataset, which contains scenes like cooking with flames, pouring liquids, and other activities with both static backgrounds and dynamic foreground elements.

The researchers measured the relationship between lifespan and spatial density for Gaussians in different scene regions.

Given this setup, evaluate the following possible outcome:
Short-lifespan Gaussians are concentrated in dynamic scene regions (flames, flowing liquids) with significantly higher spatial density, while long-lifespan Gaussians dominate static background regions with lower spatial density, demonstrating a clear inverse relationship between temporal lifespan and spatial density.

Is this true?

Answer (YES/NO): YES